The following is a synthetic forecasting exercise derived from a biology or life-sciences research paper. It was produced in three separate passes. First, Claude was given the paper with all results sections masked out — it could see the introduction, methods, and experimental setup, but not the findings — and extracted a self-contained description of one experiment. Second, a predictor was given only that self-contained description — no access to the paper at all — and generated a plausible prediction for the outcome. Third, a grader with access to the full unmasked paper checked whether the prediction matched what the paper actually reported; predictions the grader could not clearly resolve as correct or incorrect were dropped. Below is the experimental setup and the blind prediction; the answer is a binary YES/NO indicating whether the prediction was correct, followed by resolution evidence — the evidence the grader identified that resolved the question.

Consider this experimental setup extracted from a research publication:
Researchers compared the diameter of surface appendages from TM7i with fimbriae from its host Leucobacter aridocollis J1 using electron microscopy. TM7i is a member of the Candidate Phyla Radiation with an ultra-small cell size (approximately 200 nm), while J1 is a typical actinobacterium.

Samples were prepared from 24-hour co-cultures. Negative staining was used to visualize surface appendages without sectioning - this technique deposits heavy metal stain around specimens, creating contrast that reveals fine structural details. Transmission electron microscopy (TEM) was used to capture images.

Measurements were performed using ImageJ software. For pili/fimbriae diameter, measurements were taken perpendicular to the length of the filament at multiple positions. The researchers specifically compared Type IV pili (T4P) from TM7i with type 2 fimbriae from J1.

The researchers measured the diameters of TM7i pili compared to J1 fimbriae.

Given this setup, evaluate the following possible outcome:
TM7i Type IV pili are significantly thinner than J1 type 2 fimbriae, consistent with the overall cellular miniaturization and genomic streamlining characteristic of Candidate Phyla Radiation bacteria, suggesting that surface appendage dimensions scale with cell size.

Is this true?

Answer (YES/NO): NO